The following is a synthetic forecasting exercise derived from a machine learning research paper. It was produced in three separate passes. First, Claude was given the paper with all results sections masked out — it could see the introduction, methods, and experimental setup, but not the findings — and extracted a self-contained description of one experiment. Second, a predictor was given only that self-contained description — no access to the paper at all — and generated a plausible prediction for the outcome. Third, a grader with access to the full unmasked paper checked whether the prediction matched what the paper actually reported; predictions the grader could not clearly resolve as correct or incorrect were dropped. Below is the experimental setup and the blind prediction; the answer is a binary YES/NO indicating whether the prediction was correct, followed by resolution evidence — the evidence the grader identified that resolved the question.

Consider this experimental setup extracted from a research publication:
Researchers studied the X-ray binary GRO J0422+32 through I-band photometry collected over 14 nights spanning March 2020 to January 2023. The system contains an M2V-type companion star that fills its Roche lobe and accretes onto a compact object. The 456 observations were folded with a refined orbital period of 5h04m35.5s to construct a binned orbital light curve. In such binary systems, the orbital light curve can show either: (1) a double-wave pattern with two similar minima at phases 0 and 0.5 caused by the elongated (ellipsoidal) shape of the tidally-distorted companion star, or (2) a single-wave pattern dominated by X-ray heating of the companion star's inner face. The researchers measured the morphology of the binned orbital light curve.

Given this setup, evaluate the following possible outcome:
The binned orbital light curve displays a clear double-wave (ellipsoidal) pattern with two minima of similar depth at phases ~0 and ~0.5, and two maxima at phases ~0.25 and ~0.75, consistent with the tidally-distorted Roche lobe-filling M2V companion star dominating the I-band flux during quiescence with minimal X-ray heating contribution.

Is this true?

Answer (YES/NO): NO